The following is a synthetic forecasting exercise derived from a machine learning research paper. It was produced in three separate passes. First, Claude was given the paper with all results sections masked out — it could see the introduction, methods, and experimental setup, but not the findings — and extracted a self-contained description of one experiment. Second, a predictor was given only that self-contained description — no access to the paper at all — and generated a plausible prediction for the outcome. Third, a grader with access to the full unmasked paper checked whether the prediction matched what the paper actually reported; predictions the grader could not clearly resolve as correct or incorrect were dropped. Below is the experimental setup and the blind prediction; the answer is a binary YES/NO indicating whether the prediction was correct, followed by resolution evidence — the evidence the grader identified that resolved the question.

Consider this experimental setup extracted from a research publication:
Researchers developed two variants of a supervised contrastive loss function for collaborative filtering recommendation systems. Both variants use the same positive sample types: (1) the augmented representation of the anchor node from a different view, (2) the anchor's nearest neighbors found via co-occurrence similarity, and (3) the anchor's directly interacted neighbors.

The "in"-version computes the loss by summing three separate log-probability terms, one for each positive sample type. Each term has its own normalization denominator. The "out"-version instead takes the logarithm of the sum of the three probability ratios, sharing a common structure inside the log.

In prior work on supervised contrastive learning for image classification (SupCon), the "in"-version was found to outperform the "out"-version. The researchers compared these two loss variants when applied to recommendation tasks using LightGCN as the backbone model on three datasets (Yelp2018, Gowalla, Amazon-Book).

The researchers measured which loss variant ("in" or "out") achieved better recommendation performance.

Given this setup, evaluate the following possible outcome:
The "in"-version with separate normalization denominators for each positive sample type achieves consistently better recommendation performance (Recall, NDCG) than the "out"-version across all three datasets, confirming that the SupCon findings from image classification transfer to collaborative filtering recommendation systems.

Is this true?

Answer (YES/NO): NO